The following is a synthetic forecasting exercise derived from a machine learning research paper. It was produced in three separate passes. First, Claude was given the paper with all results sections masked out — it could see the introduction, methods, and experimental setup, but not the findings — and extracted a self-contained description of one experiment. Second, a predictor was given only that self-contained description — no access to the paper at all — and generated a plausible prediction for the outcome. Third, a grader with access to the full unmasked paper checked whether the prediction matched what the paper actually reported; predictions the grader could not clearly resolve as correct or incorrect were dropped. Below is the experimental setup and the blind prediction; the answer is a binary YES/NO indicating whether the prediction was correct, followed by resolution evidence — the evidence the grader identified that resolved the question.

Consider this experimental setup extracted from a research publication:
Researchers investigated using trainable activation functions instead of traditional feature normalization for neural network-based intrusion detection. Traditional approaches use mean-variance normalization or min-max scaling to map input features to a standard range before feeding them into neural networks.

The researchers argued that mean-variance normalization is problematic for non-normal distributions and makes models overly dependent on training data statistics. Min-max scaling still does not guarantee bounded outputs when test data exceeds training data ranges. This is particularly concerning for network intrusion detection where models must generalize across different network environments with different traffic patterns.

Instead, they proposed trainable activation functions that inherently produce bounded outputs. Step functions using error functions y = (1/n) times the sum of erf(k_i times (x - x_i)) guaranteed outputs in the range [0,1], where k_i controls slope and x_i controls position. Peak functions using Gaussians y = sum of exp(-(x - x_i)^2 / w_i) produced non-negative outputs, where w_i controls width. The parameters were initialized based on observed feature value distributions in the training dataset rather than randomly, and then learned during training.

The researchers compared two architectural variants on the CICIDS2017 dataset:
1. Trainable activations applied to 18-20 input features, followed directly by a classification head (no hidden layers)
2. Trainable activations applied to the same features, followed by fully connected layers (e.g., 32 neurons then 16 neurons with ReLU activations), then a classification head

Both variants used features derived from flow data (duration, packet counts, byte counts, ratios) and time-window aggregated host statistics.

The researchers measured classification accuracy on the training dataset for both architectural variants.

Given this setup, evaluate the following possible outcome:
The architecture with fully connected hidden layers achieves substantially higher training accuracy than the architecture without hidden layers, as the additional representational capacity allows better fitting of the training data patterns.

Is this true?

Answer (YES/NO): NO